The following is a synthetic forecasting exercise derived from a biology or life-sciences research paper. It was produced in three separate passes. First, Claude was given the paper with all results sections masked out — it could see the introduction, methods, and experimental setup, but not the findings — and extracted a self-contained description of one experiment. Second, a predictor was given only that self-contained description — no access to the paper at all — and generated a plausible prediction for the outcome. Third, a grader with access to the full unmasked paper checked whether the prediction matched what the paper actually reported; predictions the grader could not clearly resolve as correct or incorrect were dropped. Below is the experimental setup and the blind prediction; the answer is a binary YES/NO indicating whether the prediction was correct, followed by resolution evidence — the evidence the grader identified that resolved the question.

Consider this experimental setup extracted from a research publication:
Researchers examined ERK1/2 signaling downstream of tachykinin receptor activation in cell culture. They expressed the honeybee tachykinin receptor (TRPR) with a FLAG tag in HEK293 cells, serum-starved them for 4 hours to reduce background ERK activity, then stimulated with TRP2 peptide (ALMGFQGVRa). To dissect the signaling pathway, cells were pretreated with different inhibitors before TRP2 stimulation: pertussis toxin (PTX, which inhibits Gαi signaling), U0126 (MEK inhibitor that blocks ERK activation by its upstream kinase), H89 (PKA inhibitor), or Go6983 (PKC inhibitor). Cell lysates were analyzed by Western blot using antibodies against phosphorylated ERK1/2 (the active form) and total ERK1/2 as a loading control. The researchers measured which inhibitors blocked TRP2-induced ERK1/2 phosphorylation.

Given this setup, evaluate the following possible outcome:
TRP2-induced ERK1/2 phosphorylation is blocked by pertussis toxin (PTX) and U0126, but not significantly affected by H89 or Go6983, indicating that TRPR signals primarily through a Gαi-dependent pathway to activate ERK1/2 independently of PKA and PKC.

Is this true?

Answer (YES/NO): NO